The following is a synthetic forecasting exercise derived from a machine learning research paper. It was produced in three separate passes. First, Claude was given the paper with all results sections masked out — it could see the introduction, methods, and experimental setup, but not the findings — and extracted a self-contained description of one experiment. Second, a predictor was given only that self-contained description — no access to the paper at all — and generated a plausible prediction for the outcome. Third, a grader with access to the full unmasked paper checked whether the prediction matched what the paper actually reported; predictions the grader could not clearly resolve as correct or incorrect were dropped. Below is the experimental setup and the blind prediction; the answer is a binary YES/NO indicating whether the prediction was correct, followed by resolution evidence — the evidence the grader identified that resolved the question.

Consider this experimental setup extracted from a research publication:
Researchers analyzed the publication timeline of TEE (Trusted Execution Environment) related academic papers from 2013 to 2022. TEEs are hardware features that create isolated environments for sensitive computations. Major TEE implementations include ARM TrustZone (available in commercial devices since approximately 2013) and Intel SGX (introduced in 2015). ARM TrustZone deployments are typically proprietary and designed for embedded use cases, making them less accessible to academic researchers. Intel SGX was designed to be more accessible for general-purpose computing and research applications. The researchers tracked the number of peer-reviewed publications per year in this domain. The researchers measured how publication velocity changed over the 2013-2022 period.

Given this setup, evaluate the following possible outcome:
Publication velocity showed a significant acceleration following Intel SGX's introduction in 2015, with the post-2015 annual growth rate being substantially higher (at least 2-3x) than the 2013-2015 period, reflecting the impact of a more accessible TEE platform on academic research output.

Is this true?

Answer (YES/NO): NO